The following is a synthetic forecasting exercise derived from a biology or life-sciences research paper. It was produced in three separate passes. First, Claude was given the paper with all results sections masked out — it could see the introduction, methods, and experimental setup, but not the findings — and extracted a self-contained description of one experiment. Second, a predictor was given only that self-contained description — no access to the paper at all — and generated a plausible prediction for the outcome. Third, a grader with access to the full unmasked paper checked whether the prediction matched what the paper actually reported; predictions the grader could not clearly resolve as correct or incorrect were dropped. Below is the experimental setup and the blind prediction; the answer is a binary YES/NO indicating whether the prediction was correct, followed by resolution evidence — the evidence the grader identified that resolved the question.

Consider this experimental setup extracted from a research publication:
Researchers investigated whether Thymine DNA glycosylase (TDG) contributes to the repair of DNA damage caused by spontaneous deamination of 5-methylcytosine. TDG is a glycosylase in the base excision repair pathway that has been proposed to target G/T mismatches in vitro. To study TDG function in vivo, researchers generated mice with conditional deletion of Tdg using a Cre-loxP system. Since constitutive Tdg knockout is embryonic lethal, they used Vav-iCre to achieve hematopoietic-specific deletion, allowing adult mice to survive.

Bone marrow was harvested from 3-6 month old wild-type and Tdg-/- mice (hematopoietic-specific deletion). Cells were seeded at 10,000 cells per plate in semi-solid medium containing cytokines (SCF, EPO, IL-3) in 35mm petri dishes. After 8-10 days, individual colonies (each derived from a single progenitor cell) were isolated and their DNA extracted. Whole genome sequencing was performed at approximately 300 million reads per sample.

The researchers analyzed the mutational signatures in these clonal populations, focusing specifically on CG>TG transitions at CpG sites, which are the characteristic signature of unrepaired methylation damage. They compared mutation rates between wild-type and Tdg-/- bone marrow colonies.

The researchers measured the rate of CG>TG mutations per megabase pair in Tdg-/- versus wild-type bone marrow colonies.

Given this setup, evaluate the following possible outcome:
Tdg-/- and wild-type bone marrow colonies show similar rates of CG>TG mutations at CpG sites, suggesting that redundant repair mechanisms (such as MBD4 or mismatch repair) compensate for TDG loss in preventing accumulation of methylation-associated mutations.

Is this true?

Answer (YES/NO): NO